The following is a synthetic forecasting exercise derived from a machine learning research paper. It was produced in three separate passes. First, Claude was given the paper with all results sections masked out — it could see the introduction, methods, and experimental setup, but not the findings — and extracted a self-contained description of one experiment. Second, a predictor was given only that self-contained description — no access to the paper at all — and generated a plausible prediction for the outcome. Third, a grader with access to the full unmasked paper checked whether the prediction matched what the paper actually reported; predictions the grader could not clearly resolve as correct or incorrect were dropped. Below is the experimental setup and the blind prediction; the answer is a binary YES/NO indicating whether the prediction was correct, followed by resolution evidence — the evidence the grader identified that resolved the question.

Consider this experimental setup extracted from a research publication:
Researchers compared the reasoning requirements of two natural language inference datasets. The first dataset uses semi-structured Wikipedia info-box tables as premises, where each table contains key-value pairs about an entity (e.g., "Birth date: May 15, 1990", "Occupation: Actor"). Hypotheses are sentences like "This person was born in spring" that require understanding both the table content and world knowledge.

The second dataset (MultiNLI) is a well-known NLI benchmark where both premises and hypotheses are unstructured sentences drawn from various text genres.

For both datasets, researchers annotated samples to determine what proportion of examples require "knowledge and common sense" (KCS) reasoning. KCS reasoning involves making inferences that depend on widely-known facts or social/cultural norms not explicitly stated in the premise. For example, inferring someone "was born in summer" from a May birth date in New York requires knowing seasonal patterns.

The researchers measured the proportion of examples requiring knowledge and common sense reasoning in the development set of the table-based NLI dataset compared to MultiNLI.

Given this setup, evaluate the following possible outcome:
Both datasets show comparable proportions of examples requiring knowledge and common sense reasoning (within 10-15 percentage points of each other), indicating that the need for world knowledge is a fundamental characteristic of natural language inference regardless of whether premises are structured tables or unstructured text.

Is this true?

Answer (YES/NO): NO